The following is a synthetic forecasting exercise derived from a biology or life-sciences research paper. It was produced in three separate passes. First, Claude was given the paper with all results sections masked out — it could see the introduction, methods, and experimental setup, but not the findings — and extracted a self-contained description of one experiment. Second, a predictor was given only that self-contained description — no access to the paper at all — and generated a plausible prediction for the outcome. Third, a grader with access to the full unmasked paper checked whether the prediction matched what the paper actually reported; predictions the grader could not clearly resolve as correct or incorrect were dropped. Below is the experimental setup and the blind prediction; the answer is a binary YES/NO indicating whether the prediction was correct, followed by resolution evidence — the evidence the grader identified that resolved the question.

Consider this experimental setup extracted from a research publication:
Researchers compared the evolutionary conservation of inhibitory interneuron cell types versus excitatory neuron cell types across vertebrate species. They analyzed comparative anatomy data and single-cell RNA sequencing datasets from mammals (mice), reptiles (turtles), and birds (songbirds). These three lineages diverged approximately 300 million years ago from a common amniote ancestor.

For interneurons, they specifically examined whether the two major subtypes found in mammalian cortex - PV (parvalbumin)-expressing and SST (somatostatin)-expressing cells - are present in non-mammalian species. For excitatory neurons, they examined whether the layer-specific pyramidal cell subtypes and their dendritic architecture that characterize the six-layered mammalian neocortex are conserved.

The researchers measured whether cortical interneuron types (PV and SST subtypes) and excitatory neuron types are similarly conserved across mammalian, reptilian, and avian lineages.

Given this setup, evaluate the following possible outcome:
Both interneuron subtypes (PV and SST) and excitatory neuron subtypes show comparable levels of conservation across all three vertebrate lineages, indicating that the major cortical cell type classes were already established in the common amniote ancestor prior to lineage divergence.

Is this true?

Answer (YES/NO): NO